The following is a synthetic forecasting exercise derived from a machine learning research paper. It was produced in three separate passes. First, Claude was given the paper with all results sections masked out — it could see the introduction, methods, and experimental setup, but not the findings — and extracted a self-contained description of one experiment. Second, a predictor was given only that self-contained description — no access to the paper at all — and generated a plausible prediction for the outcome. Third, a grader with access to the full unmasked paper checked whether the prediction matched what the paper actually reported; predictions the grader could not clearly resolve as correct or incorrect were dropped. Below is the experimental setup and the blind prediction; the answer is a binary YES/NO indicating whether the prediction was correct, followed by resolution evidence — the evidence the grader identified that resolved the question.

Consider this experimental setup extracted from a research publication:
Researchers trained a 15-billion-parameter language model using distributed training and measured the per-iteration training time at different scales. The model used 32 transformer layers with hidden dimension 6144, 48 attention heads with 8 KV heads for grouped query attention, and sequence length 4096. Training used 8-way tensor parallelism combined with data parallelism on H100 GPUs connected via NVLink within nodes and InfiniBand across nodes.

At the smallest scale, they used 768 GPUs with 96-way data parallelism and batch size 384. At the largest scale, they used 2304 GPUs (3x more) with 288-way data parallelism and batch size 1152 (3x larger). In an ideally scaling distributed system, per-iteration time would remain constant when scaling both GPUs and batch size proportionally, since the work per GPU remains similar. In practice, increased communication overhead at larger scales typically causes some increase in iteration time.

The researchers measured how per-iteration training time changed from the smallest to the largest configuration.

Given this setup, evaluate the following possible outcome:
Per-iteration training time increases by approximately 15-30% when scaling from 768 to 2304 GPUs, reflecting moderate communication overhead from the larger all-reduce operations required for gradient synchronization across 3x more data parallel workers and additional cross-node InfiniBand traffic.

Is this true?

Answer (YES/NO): NO